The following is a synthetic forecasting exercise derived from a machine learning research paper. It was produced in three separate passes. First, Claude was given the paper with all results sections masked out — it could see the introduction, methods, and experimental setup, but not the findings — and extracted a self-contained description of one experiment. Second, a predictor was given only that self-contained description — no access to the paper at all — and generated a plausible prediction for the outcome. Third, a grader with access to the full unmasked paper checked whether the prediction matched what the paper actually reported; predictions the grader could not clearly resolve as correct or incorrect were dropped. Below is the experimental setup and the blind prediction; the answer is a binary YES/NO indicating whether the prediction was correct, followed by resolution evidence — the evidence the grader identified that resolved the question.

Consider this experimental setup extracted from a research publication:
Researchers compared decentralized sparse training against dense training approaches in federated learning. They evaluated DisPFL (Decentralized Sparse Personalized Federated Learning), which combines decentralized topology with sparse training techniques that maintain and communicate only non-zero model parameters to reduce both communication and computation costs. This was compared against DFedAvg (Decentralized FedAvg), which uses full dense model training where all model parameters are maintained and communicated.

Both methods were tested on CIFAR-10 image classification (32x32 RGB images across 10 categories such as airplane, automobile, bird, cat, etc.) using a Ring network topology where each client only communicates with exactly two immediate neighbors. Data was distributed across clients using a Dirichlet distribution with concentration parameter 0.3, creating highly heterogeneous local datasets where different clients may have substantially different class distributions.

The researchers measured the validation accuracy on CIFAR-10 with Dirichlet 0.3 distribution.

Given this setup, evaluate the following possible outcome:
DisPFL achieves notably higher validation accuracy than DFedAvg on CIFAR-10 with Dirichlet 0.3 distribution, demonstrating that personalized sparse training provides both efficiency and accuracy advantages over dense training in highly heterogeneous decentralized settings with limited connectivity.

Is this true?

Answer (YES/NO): NO